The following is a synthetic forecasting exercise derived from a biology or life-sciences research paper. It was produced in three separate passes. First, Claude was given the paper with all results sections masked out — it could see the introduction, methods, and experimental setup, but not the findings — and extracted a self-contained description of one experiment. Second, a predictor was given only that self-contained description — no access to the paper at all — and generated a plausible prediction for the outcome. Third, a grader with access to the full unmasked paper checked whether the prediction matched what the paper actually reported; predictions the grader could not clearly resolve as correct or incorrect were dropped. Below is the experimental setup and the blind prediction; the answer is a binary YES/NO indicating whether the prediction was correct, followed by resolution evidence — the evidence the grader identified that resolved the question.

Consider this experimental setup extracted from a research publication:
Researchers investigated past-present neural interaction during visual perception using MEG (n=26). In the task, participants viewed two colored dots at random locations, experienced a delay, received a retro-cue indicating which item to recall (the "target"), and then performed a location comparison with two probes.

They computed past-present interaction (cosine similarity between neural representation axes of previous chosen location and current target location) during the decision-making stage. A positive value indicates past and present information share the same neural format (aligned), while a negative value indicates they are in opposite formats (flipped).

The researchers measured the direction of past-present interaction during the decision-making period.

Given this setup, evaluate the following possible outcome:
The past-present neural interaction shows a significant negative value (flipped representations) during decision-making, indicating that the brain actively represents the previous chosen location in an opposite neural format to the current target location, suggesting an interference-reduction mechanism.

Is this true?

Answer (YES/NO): NO